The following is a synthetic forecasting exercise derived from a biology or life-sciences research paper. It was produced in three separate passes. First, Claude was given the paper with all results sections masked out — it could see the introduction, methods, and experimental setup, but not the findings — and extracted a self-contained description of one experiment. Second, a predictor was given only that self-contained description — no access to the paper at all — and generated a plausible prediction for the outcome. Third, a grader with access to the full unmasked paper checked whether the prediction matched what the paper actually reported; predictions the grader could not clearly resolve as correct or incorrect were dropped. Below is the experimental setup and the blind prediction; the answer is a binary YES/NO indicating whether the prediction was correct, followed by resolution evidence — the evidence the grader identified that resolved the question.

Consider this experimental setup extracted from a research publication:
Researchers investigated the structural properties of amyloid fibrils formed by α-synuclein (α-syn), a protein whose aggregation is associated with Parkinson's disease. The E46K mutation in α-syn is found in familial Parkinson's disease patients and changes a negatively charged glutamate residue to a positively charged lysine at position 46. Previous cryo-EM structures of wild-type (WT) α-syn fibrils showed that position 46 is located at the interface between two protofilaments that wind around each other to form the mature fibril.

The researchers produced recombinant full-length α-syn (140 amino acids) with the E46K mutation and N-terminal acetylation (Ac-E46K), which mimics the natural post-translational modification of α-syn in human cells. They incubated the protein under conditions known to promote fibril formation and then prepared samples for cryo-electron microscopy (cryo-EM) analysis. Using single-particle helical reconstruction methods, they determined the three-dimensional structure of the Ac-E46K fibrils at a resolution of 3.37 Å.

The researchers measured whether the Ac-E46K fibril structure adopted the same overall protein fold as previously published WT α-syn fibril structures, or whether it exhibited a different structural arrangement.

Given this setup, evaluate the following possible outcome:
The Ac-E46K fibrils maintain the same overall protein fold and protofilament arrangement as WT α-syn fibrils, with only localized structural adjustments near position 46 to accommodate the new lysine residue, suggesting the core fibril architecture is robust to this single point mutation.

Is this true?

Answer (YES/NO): NO